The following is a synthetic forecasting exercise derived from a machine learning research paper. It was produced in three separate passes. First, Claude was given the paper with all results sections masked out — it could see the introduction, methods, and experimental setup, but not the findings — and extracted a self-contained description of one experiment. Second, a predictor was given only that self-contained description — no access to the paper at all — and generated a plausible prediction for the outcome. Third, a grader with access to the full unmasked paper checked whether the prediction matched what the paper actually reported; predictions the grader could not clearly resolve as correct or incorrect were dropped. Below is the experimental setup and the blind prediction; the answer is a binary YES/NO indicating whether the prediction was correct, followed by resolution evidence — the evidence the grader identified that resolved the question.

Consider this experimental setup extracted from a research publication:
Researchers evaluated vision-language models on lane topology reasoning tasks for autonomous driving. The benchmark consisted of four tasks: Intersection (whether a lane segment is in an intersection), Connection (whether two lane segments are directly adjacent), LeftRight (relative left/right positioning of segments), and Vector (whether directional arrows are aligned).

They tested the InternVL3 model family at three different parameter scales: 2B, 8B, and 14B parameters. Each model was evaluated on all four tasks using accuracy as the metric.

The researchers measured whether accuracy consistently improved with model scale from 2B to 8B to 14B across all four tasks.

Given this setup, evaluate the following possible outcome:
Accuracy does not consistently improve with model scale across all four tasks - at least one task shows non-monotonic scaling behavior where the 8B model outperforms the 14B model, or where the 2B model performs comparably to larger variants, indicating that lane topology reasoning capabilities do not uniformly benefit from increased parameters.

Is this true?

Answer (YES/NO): YES